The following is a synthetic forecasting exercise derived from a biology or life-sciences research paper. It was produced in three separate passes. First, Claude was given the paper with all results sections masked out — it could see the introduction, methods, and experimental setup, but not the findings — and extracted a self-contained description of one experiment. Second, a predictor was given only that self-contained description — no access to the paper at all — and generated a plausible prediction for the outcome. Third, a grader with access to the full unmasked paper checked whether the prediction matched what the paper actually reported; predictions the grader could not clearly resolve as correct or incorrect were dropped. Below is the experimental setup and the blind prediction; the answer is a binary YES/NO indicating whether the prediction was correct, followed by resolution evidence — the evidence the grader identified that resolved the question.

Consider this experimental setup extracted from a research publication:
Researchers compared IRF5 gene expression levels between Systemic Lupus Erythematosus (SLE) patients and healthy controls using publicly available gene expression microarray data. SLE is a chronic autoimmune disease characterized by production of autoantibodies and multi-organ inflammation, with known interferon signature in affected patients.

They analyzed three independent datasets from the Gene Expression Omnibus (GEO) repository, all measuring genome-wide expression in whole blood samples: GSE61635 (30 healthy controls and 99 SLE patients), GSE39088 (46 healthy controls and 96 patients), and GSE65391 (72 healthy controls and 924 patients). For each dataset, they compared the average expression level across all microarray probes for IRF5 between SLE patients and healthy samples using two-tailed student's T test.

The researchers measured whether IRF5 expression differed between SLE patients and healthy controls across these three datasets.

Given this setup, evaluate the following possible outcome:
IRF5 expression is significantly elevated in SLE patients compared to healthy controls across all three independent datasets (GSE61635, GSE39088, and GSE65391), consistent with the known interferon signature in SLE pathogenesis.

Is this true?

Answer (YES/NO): YES